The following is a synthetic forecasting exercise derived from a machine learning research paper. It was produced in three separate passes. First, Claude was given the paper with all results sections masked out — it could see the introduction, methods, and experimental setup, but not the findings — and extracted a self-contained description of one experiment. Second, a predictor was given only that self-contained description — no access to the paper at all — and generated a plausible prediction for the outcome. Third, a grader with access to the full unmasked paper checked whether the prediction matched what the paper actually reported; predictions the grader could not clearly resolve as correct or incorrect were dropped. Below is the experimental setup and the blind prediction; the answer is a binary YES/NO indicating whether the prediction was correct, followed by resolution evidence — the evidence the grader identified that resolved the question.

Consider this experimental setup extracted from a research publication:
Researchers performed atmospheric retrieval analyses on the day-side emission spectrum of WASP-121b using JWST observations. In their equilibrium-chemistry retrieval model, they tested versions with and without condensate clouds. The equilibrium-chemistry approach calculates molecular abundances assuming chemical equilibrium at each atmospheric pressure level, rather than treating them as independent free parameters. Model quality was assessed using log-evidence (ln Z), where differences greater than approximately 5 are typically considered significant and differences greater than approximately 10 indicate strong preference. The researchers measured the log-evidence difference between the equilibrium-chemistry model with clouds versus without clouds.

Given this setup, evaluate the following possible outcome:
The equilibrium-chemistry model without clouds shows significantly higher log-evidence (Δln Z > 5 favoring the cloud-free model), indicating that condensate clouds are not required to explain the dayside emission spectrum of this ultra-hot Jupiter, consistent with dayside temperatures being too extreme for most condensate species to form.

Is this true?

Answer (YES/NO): NO